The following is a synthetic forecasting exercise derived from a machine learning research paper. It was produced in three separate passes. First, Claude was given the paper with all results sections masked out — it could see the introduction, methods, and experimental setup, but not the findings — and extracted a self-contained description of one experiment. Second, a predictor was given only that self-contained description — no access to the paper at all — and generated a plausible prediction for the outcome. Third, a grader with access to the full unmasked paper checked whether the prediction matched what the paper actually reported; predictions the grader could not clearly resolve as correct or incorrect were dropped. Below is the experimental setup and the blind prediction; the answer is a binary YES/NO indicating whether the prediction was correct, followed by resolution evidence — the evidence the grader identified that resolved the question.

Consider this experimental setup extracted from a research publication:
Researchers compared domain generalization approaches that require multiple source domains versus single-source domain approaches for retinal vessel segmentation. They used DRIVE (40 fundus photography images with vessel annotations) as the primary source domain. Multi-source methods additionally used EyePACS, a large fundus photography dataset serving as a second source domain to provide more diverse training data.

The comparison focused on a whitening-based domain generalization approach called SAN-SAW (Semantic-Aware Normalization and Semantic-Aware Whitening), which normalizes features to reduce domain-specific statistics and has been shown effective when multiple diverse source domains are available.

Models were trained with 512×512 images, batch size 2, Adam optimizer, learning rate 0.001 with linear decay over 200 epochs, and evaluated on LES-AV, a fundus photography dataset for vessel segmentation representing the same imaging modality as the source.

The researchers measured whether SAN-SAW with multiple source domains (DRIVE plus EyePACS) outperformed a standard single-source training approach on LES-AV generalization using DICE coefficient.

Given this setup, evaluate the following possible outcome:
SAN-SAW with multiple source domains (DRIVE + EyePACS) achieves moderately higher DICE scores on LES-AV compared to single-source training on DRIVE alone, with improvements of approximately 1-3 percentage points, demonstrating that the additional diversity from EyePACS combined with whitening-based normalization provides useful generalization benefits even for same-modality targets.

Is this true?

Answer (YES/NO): NO